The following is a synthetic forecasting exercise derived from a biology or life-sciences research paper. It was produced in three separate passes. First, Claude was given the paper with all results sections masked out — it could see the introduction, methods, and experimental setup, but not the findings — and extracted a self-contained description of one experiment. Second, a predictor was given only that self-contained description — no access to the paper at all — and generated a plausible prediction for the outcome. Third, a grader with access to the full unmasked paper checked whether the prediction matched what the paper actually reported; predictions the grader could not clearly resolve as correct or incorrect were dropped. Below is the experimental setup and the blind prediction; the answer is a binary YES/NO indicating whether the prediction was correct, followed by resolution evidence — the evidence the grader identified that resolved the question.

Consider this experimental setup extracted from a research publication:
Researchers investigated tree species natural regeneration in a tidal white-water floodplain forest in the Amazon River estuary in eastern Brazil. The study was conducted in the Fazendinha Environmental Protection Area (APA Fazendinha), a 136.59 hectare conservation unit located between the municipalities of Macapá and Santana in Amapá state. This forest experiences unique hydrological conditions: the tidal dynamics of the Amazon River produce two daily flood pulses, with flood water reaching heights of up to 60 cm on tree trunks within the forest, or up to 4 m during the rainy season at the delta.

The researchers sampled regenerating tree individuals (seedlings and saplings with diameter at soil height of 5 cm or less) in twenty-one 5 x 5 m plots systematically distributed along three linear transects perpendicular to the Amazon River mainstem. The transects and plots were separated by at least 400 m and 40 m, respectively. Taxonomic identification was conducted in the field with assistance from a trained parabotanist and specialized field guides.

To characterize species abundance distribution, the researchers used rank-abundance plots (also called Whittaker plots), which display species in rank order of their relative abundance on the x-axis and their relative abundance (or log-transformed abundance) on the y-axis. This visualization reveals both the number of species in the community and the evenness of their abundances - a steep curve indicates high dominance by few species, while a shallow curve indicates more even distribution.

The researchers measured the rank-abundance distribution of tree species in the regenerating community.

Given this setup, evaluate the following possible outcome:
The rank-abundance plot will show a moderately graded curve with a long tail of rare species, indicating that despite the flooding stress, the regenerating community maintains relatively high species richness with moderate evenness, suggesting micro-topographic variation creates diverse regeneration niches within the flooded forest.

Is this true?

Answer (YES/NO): NO